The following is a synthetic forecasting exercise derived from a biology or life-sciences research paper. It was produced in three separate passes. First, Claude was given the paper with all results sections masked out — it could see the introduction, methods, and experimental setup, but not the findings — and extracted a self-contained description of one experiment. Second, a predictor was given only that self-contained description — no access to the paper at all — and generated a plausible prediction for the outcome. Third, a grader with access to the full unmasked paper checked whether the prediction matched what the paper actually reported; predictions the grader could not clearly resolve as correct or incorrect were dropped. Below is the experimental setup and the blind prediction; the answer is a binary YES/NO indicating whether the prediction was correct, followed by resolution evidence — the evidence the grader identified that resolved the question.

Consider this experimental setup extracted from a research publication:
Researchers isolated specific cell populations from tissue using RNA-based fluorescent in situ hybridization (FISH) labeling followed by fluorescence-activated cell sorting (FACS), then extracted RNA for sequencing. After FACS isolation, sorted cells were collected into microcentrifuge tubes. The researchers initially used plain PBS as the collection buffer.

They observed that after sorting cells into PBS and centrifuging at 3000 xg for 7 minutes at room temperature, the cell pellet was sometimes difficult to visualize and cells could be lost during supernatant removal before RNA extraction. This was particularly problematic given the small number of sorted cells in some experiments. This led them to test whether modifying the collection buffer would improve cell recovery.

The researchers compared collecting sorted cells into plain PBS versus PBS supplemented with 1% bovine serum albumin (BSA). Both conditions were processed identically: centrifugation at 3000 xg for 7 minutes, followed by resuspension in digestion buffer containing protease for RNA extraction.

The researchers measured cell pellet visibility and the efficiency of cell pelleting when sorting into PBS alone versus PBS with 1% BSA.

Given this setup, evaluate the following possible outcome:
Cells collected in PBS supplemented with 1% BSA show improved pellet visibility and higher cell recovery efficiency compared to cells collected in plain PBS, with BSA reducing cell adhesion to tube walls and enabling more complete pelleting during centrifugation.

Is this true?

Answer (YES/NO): YES